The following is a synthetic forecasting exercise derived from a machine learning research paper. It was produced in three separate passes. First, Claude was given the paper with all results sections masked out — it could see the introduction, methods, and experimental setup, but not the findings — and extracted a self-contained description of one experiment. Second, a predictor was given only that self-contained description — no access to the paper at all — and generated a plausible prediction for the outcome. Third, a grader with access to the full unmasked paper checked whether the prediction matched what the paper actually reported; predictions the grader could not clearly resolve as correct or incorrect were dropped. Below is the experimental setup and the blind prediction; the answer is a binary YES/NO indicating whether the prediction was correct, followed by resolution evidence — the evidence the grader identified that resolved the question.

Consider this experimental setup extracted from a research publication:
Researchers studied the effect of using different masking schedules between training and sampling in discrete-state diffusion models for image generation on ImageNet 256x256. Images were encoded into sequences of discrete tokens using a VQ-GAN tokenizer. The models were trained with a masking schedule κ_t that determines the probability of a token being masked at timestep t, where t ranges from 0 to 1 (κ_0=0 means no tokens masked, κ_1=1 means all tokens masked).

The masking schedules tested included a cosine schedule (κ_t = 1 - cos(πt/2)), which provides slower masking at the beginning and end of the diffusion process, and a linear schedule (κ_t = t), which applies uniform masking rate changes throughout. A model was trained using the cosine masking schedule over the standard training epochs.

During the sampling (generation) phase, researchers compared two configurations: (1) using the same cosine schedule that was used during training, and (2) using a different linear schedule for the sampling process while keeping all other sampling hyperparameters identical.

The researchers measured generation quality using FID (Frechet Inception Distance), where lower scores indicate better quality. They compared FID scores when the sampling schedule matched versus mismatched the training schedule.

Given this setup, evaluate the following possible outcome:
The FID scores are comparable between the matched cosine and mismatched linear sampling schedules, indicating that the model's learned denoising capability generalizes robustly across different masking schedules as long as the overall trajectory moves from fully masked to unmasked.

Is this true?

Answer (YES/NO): NO